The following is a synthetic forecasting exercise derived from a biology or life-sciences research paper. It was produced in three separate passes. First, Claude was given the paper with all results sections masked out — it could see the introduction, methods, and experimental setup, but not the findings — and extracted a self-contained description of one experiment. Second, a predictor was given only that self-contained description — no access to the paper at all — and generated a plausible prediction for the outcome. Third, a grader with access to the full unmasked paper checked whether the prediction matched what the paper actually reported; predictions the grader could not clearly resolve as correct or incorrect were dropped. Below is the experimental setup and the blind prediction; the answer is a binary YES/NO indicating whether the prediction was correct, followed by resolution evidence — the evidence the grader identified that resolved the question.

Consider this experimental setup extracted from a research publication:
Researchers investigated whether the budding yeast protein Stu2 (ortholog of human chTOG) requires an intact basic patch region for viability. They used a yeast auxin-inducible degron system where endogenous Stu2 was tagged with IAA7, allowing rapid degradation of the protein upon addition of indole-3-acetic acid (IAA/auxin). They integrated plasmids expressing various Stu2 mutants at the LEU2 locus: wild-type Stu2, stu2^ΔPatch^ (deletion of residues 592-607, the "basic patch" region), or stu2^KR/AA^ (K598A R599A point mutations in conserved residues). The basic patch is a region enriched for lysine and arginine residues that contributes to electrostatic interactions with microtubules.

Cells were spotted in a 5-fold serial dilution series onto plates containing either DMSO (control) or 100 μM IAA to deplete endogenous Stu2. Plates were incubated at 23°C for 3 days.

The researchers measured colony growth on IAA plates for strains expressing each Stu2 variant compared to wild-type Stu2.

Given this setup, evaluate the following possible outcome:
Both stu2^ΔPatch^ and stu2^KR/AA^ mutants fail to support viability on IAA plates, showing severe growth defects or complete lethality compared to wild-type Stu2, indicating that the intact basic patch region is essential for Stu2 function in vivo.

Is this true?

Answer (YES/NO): YES